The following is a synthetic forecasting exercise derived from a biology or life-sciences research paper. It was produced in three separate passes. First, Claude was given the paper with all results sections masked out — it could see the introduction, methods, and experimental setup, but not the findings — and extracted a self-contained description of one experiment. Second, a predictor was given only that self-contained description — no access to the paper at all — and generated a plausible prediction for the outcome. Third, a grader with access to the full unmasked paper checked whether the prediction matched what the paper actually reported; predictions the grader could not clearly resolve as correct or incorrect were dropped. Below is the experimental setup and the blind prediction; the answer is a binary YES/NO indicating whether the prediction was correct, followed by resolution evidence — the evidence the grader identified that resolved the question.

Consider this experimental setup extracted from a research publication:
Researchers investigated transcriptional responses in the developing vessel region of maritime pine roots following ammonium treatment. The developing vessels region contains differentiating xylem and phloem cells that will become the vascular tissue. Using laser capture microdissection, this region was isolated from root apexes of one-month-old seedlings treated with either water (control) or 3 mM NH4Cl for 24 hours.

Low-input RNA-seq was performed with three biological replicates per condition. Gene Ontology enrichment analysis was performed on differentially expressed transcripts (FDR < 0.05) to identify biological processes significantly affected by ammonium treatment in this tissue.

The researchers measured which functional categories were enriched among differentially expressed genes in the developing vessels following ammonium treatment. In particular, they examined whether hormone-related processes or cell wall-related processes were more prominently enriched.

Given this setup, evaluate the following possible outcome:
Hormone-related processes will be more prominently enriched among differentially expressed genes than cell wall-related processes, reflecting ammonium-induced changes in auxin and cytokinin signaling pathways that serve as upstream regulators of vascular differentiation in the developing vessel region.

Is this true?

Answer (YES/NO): NO